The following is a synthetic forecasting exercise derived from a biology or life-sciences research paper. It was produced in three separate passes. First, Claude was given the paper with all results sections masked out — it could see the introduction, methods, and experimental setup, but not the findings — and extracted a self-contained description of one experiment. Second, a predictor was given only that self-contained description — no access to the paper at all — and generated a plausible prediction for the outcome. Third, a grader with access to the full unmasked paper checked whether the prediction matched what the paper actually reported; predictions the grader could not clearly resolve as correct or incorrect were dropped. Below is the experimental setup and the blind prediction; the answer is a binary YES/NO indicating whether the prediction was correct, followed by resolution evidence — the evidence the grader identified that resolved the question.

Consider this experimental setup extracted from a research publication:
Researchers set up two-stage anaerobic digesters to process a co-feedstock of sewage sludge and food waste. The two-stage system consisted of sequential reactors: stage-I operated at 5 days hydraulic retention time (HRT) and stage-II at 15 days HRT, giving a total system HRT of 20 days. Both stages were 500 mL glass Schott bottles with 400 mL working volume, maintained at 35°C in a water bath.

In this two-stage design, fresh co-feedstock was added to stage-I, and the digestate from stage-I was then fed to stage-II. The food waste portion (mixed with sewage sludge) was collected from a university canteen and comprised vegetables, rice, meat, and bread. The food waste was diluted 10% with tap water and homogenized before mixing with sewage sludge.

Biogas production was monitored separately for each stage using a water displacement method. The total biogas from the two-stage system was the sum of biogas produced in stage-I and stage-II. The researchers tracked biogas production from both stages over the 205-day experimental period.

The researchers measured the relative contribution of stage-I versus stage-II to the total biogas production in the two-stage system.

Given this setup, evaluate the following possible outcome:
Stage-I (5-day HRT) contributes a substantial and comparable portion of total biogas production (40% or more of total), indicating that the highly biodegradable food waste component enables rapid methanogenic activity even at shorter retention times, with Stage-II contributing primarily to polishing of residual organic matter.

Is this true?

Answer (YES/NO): NO